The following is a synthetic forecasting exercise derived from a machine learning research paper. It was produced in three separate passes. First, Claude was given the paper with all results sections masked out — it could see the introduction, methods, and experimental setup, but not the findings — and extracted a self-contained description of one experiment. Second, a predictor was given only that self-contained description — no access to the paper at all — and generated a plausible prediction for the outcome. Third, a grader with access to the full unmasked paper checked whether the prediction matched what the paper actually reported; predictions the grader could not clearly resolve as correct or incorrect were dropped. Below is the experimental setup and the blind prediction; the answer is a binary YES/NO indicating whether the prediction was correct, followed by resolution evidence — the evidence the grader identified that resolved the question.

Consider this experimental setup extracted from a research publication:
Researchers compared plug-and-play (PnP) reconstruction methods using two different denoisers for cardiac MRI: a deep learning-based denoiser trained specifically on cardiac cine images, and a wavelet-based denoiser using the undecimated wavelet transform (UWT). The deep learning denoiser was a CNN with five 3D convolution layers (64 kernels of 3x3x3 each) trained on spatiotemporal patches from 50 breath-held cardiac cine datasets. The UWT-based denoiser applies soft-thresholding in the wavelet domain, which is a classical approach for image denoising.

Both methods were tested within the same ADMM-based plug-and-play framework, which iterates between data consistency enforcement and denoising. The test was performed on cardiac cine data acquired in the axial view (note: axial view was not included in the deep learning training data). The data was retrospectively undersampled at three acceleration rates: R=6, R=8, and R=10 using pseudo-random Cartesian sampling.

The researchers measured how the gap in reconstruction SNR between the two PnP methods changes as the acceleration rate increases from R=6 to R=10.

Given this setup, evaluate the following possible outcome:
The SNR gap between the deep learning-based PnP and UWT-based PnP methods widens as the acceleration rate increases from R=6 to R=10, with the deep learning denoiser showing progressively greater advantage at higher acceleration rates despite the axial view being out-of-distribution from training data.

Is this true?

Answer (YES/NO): YES